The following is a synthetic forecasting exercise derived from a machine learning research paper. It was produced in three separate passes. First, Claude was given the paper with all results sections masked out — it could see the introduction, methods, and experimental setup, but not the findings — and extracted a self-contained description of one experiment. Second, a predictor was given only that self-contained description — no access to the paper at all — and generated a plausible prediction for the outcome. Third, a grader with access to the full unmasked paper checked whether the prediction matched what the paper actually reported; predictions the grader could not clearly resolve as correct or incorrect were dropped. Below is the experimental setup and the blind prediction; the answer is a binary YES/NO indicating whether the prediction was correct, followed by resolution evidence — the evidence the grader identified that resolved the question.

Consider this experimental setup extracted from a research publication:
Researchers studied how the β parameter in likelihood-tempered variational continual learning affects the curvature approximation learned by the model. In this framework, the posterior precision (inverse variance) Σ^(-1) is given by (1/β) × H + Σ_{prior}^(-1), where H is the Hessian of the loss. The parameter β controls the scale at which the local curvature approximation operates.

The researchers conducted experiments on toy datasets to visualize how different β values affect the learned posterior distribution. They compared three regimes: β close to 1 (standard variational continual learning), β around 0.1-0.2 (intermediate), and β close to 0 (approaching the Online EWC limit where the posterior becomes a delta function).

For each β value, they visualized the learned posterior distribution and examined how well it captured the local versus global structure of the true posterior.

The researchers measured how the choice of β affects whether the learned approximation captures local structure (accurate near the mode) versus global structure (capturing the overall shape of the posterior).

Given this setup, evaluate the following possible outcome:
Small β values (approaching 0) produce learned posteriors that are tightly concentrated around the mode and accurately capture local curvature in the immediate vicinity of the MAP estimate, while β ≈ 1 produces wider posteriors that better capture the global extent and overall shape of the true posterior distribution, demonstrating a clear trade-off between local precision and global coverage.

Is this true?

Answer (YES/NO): YES